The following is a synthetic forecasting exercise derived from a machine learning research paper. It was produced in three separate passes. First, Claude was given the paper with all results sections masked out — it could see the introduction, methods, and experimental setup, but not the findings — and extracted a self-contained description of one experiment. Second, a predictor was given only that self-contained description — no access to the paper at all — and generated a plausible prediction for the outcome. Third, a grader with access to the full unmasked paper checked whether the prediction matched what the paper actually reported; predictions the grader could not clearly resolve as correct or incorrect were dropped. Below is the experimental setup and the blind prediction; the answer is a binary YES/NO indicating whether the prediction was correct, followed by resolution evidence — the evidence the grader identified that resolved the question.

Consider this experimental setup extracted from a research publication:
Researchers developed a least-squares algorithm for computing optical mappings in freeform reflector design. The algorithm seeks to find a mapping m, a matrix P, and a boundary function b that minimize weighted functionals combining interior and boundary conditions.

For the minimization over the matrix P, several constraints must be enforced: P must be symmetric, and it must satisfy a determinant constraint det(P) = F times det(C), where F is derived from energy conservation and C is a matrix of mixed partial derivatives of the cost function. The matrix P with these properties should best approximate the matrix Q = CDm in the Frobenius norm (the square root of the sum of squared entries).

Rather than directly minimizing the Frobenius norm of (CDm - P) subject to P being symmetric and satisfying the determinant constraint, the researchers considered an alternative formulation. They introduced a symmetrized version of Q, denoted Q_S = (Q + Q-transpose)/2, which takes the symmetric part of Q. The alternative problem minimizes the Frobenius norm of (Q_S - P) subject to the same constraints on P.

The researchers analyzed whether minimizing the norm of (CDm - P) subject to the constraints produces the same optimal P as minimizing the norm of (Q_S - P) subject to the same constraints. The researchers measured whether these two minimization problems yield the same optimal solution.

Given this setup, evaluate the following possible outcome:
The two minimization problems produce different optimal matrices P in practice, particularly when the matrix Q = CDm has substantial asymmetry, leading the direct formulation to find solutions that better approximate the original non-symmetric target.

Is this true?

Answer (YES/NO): NO